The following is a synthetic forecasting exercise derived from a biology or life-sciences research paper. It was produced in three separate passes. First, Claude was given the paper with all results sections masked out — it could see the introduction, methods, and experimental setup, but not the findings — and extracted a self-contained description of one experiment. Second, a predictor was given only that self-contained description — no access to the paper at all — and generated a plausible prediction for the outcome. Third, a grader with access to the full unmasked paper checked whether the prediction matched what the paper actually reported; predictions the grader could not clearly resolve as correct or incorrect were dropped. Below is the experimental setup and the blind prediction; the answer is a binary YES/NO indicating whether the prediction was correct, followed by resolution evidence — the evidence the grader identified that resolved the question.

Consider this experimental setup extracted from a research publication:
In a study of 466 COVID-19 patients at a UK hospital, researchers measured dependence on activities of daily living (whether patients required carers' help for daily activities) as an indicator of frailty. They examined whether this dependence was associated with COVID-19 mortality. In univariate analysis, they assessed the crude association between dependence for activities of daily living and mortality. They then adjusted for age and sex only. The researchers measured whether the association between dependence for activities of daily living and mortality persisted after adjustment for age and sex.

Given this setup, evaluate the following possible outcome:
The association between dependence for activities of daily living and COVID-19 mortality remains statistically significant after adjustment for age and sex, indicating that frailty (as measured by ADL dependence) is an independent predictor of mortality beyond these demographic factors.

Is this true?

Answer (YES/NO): NO